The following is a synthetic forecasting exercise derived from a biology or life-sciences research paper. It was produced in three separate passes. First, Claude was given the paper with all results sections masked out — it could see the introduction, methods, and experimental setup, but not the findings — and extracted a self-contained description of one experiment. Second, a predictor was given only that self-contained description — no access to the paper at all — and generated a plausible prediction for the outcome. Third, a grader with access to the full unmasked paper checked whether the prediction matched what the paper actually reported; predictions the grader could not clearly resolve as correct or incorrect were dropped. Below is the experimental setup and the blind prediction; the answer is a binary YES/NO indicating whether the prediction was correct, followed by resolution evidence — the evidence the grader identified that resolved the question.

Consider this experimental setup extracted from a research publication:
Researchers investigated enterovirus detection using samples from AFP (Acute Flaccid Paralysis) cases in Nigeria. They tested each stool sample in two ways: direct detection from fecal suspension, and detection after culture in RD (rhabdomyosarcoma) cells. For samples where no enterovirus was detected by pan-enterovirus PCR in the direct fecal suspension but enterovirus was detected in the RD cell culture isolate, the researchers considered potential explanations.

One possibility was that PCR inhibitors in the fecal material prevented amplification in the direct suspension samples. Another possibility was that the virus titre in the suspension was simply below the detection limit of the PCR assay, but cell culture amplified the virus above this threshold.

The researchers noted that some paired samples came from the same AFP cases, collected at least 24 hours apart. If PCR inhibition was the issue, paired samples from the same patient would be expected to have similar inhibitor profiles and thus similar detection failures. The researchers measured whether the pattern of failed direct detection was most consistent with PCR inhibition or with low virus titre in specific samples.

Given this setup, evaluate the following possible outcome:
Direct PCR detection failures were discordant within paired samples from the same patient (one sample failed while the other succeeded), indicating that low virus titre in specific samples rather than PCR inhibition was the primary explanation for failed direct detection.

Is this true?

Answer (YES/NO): YES